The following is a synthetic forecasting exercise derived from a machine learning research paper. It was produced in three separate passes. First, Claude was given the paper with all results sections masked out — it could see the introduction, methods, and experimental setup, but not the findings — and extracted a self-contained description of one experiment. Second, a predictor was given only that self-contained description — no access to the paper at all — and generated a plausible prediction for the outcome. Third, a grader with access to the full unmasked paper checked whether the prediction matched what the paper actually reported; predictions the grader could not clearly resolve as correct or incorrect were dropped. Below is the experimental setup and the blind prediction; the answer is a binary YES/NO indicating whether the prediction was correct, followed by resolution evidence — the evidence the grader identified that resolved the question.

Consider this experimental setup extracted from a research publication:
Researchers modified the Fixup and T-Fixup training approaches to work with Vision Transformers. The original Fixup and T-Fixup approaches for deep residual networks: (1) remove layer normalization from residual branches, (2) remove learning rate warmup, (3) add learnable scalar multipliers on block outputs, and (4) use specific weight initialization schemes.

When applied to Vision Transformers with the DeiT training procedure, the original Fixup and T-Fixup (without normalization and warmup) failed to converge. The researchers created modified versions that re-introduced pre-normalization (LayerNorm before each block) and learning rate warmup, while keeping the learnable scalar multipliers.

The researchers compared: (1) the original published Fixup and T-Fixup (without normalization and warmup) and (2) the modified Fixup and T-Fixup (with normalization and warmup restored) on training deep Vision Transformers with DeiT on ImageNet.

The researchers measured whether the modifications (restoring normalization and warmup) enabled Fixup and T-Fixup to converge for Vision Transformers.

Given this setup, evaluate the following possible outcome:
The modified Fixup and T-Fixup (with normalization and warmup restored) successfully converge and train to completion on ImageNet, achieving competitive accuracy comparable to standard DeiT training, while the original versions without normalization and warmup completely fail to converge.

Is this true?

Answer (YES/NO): YES